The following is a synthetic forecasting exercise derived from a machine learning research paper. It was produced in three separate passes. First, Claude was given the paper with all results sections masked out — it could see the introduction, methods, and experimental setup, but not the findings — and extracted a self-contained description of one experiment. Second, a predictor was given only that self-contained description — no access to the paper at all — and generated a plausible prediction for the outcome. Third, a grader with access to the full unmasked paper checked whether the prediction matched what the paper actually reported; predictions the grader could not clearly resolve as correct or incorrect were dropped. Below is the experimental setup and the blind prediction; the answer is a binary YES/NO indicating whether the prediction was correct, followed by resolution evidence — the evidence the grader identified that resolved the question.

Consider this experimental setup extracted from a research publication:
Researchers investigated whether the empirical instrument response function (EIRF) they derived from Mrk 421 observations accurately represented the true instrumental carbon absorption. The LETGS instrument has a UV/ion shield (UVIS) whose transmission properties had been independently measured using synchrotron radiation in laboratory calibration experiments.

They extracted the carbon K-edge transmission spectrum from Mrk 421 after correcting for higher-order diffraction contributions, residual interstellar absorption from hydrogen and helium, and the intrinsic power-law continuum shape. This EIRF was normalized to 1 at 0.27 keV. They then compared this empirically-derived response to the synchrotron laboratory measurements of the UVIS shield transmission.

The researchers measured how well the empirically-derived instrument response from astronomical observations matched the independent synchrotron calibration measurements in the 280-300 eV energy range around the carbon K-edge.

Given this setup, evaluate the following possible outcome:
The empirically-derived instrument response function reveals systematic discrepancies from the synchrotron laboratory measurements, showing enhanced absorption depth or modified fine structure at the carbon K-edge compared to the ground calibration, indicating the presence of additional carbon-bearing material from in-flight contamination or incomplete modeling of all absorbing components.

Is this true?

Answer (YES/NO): NO